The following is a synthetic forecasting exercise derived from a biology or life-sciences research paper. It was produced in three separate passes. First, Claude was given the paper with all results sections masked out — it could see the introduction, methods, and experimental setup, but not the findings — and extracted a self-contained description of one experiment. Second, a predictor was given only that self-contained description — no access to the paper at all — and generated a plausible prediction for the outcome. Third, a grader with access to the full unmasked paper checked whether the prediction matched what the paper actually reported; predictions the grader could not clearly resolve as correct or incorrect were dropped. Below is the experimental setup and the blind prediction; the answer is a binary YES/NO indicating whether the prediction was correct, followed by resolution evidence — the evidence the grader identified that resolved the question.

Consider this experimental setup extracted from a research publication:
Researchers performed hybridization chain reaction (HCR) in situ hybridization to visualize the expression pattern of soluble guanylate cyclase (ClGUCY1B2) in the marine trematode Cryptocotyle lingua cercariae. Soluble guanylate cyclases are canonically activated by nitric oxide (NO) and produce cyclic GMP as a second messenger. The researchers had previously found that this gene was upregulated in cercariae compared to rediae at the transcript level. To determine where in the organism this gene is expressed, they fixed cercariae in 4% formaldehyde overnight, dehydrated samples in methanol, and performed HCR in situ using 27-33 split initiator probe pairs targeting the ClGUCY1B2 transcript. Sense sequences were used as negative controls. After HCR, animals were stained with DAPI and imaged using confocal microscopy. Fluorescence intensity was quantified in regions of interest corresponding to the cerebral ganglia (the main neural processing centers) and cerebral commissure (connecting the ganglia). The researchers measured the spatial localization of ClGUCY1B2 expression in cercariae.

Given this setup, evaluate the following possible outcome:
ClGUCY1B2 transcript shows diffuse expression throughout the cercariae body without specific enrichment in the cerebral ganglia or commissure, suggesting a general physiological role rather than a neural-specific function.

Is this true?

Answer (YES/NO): NO